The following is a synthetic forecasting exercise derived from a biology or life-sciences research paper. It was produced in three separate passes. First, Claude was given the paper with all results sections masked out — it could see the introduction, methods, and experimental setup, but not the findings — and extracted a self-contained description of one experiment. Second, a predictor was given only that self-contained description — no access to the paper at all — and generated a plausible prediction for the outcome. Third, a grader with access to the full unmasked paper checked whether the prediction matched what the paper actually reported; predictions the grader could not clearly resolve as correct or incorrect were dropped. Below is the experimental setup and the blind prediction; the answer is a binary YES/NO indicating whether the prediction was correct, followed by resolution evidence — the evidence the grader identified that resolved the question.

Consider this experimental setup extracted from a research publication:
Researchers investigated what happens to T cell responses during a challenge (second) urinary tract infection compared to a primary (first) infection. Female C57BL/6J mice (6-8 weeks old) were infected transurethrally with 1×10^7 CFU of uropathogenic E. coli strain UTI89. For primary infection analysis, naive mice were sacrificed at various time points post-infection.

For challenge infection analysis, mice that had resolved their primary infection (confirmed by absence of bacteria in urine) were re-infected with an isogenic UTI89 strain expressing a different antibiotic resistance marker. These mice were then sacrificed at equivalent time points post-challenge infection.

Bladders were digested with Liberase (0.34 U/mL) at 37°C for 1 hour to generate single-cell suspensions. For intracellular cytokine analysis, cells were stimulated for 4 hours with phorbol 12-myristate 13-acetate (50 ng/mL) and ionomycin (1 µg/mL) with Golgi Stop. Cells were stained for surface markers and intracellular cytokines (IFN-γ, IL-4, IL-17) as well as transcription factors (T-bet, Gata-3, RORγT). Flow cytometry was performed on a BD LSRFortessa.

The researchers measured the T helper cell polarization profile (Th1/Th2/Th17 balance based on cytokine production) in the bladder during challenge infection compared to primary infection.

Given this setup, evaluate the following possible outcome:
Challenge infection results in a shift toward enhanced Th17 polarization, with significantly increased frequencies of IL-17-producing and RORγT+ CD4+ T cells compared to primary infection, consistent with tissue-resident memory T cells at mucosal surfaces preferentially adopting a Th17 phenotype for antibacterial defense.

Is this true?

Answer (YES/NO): NO